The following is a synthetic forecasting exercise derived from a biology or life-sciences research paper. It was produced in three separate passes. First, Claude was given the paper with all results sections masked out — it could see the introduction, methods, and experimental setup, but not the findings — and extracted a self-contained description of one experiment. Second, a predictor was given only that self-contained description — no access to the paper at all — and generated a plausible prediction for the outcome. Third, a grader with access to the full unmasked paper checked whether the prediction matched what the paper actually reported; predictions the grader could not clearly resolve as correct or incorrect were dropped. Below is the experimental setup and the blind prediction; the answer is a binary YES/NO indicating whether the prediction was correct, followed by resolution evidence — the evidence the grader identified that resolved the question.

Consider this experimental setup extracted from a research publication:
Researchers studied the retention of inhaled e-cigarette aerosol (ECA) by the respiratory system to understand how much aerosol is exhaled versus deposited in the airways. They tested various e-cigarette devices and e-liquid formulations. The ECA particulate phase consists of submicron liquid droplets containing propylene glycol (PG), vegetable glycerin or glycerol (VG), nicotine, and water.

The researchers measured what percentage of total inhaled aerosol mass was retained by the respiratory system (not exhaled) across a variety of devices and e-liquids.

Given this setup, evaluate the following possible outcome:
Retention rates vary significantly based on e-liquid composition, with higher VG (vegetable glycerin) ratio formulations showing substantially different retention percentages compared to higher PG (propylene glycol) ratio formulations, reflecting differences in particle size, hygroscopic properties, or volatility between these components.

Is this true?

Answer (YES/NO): NO